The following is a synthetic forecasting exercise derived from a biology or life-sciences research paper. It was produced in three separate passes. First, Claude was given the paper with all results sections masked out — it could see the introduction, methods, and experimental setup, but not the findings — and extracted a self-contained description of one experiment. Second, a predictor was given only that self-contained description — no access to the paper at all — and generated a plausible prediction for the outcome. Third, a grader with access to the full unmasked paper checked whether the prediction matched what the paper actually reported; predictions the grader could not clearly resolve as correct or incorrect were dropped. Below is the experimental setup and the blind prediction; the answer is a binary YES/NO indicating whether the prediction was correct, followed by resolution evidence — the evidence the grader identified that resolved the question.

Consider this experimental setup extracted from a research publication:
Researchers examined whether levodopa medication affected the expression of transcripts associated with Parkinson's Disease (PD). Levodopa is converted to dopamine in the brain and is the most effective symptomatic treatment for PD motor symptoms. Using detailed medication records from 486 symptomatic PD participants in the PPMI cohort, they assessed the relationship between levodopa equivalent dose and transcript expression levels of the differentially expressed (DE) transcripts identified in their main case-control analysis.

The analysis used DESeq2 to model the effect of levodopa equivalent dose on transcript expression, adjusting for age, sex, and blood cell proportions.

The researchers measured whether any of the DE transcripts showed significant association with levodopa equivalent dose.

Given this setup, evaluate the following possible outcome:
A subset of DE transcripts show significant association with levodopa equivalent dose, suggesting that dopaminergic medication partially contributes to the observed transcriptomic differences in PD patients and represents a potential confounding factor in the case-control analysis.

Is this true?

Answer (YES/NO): YES